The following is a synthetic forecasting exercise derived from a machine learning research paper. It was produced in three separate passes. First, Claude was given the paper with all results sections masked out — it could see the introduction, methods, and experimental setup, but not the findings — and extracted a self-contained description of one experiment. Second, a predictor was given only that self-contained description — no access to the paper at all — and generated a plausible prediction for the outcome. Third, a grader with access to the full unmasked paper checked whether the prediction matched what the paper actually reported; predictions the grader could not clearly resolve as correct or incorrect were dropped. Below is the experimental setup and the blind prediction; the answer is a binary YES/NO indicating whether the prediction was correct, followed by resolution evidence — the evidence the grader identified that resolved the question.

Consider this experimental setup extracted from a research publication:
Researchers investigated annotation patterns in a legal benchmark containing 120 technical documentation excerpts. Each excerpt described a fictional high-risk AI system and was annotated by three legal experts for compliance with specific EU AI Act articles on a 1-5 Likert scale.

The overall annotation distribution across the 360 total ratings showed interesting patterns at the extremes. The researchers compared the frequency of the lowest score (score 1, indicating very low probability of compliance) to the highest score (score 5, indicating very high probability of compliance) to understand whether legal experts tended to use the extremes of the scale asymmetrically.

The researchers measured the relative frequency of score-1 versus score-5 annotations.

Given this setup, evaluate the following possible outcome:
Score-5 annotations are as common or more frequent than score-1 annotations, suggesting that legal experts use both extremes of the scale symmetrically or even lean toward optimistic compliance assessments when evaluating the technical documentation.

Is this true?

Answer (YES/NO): YES